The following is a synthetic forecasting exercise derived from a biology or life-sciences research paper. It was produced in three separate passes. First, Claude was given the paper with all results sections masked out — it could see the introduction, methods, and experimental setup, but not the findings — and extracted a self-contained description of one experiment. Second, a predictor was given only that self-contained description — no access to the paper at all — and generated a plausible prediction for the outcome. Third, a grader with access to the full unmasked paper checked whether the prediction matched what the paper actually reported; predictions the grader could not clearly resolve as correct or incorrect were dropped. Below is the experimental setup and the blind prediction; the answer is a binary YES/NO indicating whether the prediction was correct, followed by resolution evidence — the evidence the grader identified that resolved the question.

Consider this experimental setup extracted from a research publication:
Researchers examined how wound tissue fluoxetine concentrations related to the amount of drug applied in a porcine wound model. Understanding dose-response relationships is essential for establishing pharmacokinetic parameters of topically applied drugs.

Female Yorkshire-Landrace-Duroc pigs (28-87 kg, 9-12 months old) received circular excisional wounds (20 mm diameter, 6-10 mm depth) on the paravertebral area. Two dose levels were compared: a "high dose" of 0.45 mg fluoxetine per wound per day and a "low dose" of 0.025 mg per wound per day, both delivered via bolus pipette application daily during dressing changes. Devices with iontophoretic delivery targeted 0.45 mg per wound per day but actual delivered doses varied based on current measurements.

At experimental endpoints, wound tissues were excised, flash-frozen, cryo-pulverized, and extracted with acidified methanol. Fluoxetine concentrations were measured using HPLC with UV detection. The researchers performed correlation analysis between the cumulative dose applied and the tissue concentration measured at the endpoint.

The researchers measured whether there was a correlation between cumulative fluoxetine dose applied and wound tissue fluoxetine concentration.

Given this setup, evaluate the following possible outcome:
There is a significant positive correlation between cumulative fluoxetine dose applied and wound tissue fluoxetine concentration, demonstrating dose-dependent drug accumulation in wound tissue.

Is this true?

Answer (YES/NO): YES